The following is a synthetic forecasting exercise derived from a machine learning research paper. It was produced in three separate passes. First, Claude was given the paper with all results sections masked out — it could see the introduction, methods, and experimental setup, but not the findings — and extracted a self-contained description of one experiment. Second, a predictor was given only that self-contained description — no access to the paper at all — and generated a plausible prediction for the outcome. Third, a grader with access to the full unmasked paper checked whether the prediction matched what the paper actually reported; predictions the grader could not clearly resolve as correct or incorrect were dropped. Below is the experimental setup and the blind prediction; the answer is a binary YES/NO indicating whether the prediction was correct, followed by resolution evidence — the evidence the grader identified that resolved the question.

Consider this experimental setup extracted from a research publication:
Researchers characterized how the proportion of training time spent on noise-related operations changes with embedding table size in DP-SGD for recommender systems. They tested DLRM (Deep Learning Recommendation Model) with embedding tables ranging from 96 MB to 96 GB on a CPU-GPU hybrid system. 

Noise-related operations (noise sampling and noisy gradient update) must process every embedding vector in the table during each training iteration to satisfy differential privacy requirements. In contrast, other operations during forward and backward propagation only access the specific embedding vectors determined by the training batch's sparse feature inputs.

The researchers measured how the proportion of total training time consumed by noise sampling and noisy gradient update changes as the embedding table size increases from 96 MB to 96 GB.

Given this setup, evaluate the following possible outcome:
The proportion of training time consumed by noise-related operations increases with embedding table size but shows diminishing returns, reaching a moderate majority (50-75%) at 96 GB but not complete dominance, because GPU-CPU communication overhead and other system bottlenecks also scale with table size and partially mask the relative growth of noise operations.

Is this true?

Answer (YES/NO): NO